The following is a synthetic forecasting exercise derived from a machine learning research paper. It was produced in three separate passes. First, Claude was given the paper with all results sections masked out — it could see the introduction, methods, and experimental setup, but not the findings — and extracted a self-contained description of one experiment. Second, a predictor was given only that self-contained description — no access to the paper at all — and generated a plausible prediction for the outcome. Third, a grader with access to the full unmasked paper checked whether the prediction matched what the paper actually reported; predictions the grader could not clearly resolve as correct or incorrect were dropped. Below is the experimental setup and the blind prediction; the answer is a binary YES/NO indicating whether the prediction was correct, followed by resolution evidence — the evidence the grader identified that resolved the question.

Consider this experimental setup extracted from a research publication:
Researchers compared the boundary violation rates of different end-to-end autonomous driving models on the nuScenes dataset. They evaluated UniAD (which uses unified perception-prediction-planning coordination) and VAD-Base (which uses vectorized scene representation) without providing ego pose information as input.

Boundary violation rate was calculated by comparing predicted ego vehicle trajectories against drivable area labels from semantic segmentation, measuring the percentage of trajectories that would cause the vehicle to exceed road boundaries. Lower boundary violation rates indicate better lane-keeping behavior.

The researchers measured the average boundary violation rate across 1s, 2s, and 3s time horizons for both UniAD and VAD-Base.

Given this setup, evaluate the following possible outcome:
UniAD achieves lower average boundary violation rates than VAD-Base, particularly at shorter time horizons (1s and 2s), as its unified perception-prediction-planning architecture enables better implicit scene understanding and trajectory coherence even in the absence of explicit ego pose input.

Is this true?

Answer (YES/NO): YES